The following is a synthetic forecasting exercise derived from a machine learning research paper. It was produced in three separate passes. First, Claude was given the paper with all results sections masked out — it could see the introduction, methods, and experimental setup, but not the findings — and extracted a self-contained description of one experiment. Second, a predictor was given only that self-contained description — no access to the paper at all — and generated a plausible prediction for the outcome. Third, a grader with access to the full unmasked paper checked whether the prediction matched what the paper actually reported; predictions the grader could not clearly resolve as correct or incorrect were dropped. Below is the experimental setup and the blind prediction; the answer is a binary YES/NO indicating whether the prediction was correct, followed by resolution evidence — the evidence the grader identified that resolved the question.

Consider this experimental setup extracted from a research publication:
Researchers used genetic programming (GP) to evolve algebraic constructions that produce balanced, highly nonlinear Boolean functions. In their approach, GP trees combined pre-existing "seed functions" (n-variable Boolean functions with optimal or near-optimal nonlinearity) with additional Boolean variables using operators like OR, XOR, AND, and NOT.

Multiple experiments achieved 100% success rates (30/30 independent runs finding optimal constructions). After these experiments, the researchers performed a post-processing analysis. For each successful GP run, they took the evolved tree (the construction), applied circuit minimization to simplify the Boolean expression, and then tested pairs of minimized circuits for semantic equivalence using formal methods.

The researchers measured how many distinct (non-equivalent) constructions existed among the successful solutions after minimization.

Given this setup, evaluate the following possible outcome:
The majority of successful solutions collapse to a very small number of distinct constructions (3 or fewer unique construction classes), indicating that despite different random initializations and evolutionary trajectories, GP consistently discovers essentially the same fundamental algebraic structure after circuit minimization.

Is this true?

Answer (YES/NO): NO